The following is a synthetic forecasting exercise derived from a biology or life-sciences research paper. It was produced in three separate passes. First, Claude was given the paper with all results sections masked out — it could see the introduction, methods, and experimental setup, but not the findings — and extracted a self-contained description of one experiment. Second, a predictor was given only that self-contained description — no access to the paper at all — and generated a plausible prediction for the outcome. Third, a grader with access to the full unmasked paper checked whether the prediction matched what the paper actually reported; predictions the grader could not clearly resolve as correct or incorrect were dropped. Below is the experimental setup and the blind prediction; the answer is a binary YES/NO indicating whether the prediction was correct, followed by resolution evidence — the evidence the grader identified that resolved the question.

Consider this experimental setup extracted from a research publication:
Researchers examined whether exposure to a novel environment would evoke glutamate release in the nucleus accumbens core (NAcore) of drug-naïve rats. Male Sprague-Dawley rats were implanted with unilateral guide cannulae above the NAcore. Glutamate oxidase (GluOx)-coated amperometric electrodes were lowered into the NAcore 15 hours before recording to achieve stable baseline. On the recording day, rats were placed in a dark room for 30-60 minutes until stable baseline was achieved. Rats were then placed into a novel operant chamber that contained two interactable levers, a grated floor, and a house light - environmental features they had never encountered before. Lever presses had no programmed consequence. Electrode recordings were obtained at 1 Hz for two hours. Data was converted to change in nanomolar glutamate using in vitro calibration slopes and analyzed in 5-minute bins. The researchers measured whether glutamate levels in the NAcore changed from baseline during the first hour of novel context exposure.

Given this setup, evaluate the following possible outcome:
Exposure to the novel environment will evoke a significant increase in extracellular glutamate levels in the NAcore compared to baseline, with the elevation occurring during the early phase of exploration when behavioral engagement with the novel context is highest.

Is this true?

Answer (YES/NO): YES